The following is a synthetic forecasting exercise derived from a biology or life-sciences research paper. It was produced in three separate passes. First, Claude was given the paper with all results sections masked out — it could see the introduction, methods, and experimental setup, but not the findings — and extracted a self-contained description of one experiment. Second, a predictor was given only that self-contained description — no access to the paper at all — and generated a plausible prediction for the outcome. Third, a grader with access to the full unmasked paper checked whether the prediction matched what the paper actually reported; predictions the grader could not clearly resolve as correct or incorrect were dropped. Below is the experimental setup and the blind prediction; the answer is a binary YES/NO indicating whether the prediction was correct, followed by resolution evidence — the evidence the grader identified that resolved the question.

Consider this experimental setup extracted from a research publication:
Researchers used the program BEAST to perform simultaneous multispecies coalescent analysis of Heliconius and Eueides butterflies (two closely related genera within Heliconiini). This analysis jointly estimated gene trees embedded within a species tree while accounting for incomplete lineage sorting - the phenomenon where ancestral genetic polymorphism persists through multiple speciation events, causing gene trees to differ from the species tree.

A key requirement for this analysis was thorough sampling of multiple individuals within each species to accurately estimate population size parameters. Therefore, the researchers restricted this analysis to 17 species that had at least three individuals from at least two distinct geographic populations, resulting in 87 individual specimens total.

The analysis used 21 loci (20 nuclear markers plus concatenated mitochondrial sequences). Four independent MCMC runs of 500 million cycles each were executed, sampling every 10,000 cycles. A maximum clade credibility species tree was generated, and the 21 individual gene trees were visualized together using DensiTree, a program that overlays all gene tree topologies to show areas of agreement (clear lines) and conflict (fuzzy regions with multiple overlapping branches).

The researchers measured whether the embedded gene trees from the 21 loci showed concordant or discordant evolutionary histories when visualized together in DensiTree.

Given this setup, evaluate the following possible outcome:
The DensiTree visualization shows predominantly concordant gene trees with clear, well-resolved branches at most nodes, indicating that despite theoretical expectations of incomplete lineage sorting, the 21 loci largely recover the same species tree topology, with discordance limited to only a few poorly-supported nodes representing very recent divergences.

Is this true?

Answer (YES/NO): NO